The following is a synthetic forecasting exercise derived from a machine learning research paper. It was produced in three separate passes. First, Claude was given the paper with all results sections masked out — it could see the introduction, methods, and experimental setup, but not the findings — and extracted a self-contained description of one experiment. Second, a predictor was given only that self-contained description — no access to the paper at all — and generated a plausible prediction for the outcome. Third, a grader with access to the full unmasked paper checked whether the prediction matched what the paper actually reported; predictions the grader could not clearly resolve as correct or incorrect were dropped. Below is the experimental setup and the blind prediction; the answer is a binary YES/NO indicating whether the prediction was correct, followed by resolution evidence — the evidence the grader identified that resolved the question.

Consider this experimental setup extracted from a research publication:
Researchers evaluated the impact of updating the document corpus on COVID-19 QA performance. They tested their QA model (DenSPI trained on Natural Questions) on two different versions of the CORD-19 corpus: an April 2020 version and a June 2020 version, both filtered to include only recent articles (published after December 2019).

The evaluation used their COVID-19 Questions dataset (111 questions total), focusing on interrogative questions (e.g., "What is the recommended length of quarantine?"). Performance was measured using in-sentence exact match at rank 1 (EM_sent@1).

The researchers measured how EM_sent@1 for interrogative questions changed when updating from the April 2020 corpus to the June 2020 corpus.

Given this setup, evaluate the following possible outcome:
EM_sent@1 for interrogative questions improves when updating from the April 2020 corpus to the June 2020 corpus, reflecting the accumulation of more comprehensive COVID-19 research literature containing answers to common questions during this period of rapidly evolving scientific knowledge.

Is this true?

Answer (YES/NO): NO